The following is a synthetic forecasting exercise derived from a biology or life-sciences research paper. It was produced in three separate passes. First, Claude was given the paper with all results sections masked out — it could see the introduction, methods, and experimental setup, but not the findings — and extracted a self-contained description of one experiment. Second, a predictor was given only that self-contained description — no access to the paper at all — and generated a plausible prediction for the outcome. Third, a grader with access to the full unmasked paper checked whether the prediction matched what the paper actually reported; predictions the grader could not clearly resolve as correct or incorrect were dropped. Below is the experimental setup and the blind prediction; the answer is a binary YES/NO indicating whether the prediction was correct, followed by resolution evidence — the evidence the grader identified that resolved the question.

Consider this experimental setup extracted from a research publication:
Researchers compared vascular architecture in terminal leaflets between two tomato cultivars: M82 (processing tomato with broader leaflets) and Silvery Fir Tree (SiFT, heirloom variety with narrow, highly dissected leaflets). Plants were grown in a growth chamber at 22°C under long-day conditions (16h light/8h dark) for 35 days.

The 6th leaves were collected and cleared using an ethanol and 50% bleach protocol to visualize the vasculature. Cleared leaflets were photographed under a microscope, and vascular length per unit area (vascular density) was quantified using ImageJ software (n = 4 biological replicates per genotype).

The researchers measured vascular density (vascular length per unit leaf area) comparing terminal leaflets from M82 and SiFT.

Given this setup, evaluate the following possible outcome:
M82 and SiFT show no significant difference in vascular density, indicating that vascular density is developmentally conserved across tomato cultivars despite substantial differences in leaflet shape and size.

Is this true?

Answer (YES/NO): NO